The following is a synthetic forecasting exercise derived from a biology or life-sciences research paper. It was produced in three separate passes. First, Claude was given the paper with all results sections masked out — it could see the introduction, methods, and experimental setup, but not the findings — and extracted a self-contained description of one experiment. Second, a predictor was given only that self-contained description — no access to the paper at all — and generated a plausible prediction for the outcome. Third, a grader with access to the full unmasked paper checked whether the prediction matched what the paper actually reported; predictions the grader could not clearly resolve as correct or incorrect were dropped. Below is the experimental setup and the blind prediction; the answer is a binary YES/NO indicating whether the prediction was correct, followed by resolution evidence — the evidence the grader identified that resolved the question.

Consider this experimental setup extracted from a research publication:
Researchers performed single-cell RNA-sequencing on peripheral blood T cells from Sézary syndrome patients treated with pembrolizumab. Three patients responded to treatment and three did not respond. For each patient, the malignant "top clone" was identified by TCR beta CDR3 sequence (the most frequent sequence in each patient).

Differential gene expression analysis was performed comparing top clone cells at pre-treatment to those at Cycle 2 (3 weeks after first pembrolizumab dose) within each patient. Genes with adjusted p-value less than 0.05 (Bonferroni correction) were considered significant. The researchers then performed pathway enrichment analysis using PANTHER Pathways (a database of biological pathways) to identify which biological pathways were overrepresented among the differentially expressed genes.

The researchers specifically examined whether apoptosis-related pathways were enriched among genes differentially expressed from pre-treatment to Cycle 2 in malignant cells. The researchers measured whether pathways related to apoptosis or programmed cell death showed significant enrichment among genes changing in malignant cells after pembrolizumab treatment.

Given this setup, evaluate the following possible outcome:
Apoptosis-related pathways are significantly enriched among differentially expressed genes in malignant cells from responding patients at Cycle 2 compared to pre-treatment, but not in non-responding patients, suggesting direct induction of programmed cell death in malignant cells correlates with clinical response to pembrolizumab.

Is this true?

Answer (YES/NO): NO